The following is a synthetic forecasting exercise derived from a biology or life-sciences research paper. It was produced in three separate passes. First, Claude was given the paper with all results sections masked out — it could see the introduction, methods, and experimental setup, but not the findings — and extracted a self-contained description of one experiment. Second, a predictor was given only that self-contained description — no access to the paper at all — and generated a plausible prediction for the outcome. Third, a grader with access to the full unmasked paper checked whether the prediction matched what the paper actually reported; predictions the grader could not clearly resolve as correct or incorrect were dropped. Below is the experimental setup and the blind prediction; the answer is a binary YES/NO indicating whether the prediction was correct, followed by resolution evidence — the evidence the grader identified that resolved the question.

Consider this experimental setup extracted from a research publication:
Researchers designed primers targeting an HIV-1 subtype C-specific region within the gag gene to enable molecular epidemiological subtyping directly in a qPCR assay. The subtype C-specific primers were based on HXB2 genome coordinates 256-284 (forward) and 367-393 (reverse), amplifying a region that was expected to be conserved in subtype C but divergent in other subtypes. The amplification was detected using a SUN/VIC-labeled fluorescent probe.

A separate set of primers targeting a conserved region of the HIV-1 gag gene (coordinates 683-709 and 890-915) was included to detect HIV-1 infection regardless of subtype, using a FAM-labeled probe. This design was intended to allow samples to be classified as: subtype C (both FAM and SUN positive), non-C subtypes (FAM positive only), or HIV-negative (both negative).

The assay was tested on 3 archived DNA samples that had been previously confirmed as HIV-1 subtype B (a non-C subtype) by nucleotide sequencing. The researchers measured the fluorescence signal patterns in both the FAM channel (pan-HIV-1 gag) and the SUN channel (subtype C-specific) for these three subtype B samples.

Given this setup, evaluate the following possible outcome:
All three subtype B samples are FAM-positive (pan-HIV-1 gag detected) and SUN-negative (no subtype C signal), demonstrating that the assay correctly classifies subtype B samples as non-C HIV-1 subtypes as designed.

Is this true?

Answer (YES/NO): YES